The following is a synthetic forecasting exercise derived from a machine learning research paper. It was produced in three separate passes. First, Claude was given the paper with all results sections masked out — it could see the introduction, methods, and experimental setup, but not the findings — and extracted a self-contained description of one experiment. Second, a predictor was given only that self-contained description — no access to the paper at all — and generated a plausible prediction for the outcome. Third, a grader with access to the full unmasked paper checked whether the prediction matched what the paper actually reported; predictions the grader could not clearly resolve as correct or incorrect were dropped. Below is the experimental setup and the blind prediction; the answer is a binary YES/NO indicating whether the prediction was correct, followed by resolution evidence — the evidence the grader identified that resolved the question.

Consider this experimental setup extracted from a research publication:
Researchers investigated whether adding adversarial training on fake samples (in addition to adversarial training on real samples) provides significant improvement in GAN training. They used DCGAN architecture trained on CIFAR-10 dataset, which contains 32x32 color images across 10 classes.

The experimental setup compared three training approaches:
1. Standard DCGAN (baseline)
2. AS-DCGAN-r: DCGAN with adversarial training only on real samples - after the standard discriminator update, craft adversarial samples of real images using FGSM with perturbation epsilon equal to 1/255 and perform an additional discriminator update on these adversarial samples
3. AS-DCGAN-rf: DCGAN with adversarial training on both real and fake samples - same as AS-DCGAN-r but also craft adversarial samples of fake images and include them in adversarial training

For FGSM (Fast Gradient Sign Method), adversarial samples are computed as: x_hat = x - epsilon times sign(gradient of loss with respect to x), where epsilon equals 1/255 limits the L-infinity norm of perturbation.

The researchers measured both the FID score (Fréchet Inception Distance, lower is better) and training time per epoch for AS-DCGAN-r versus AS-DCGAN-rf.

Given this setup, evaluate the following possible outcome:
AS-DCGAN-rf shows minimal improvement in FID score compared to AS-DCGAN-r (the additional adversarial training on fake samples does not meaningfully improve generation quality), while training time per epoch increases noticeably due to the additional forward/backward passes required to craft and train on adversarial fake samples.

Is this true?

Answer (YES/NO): YES